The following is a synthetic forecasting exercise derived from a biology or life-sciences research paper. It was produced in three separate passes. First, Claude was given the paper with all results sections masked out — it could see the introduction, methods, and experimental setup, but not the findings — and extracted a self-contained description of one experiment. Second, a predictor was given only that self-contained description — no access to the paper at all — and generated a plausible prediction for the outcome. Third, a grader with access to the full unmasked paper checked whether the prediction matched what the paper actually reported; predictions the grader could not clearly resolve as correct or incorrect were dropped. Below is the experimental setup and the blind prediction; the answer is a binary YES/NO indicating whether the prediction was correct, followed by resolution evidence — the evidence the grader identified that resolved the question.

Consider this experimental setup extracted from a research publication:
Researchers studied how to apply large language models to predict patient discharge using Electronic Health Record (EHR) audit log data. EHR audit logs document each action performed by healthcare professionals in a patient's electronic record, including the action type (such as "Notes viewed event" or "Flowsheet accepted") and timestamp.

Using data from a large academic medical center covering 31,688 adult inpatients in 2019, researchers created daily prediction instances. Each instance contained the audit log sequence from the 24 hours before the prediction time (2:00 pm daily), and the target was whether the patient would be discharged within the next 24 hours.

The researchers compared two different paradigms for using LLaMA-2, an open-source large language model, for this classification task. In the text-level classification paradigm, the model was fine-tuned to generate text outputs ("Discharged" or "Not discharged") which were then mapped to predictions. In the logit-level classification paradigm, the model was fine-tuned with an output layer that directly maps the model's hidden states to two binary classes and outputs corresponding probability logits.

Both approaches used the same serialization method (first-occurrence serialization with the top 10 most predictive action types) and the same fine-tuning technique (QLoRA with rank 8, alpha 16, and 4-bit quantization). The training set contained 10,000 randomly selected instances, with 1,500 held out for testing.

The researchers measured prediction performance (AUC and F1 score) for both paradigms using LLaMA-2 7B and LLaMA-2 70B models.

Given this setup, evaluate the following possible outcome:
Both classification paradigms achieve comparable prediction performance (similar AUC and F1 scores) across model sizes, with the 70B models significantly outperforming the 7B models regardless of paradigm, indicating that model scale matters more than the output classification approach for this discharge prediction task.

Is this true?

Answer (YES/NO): NO